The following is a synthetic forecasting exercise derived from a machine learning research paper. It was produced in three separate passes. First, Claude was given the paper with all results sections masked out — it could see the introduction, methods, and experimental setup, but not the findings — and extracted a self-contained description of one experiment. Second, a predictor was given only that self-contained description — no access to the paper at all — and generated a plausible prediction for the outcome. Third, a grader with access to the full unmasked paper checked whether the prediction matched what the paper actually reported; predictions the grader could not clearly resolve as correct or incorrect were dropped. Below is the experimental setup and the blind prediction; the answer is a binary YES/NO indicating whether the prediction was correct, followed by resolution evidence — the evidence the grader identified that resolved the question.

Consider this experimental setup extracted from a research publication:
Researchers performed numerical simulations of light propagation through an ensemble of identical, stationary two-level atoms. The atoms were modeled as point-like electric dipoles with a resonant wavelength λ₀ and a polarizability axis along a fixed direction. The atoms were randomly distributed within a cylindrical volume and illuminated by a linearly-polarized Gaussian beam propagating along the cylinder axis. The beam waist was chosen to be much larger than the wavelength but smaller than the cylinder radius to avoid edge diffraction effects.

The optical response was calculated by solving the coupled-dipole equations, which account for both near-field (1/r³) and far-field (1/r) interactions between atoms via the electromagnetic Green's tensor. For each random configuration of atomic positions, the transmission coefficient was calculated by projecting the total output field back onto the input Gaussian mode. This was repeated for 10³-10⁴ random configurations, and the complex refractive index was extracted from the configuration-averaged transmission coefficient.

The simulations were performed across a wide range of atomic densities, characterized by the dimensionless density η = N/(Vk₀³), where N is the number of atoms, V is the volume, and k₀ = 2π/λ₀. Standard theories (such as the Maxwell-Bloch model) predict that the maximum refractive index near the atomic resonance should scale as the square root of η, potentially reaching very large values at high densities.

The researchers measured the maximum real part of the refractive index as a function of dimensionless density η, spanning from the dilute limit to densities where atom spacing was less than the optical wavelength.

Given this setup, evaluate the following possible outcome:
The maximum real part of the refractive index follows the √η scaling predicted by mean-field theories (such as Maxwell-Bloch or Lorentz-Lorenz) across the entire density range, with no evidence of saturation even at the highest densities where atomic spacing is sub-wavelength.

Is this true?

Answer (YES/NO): NO